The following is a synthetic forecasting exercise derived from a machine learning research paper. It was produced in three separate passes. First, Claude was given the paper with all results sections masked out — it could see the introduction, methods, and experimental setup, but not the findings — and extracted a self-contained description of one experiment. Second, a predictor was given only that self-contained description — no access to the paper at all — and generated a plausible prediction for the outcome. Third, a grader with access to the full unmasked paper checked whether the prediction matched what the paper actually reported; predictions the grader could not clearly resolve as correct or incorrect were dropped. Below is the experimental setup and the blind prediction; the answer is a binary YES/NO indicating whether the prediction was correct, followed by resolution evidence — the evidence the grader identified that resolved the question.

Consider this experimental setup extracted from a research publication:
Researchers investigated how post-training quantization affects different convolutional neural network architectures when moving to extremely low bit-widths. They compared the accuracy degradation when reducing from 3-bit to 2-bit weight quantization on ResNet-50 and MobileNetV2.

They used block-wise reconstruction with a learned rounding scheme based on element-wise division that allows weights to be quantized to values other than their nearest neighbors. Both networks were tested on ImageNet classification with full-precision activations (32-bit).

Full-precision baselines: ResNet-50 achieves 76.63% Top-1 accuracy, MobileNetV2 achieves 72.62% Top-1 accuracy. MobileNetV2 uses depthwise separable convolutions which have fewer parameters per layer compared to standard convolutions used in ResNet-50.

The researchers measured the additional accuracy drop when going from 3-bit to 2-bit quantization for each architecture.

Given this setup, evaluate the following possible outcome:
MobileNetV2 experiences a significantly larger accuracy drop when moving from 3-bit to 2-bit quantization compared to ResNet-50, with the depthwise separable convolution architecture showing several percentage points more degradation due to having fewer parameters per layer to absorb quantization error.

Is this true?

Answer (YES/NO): YES